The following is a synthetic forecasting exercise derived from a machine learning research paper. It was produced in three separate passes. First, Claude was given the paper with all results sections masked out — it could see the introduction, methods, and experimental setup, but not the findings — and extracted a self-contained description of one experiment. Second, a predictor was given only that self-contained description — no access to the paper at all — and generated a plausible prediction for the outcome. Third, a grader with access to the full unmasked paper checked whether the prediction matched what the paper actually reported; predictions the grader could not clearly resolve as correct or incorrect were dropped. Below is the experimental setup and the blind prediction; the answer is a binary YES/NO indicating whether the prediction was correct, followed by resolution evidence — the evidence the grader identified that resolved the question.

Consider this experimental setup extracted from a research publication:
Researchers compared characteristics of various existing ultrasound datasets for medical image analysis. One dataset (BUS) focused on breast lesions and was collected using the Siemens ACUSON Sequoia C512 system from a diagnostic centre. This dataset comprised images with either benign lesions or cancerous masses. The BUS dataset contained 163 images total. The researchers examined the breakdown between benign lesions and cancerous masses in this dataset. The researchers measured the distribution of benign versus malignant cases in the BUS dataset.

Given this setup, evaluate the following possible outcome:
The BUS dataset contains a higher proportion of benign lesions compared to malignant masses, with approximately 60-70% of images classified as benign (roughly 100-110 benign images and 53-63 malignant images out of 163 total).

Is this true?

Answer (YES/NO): YES